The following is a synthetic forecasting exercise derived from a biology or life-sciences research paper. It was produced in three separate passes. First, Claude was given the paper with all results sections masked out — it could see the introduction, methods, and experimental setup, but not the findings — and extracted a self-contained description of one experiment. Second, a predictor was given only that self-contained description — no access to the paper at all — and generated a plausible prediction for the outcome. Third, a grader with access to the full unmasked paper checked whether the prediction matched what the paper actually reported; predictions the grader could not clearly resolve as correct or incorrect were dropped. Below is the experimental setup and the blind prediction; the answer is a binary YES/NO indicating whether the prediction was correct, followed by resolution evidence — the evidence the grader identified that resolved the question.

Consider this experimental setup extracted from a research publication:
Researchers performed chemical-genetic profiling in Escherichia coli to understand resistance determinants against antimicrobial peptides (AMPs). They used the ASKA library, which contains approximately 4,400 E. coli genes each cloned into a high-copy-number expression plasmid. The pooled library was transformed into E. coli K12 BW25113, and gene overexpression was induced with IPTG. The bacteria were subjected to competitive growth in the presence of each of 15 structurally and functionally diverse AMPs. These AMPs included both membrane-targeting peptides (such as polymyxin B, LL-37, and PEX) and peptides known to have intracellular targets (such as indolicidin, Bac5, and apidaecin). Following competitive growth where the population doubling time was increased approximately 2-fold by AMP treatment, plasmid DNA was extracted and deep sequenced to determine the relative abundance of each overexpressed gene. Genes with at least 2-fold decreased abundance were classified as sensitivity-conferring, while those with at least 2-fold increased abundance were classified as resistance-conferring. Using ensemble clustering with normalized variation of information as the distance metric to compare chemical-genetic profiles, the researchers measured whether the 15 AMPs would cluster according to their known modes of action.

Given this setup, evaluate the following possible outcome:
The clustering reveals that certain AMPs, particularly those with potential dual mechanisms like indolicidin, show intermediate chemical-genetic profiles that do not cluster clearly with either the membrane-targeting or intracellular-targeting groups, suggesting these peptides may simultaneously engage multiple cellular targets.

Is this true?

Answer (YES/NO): YES